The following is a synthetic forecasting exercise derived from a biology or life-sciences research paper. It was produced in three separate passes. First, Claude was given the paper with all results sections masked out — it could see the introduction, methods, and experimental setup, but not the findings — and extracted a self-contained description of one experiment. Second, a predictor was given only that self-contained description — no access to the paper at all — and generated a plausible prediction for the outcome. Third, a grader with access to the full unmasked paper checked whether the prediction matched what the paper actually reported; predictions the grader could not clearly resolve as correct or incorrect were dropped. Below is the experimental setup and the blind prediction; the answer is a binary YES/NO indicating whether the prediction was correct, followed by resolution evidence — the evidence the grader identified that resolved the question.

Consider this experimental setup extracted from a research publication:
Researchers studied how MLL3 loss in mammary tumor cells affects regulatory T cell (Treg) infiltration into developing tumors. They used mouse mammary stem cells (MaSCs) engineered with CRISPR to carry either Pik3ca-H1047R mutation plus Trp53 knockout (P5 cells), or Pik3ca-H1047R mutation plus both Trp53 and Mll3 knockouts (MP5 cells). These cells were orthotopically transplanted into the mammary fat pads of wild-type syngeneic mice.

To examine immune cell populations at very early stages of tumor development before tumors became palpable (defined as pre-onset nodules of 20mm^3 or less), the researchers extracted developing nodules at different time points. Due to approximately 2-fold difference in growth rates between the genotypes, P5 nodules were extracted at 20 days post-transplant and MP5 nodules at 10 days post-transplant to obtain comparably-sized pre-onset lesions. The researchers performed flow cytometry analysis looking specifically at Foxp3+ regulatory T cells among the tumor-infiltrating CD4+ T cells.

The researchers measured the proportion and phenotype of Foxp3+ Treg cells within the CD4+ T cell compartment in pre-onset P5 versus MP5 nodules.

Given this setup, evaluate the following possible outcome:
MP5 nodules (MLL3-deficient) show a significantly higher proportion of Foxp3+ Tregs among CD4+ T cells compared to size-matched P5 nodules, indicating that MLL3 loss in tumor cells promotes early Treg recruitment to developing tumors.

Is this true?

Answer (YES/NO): YES